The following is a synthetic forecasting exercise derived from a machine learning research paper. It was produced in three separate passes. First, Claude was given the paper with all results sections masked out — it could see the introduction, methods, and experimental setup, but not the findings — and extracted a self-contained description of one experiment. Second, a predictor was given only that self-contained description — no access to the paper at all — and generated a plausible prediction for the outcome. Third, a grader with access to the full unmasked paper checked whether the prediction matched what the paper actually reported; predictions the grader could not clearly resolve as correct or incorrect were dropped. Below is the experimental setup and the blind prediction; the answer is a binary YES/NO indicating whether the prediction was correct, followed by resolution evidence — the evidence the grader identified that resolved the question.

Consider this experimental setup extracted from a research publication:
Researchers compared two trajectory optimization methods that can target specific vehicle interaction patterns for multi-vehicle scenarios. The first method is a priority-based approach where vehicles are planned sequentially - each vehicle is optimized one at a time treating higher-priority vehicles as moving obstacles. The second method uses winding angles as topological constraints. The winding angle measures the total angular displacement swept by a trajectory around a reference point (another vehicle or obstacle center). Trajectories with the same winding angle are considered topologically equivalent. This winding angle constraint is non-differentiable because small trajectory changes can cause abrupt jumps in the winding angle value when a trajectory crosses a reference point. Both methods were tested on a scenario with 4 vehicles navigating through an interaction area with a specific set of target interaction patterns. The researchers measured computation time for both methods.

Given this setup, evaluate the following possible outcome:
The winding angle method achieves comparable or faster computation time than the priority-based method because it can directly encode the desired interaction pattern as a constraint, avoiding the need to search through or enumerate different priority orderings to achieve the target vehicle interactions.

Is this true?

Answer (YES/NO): NO